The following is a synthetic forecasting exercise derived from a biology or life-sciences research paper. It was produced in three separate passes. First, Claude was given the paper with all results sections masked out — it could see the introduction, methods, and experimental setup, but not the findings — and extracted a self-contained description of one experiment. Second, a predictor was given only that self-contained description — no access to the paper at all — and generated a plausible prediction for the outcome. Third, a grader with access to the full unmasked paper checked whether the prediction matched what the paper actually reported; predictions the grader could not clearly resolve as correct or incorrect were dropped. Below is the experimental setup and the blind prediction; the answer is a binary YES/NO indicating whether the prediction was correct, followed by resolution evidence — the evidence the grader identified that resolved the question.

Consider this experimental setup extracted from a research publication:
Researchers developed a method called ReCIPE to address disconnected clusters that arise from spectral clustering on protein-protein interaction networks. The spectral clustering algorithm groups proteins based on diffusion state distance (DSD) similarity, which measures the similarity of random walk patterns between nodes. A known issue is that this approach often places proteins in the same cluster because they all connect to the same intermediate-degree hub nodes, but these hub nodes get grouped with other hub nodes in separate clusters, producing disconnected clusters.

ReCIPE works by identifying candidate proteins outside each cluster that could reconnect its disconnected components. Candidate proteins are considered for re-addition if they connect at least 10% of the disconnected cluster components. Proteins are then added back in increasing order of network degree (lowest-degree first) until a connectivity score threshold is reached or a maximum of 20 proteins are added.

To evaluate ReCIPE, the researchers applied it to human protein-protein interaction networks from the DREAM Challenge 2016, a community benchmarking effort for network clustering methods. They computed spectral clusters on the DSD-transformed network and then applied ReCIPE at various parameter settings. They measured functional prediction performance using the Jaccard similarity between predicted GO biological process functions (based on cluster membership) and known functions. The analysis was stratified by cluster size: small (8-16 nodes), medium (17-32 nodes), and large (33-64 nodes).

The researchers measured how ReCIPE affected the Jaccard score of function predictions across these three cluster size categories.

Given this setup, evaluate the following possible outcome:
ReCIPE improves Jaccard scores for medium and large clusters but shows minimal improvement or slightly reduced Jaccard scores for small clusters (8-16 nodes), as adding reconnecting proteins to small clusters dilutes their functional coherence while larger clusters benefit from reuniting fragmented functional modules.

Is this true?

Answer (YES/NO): NO